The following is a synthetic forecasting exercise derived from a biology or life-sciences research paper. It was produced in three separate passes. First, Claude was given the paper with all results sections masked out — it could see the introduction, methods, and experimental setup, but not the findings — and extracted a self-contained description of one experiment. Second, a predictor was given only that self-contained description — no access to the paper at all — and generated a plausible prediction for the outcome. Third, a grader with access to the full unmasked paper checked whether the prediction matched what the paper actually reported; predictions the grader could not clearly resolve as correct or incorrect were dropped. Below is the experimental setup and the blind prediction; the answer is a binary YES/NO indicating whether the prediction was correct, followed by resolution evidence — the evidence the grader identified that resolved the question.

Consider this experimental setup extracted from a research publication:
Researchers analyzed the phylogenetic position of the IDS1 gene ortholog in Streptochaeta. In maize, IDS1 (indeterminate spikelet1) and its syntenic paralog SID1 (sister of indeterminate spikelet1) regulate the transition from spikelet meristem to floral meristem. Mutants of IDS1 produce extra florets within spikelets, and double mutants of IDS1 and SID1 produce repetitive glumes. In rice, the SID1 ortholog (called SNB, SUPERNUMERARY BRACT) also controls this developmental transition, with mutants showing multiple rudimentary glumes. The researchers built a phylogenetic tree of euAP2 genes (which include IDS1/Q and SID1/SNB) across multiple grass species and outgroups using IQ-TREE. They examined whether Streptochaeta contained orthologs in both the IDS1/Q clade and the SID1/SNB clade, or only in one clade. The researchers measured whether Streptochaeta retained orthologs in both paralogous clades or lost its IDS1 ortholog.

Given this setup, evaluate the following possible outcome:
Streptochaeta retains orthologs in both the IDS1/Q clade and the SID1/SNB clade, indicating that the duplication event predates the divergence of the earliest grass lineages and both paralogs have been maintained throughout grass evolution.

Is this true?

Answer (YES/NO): NO